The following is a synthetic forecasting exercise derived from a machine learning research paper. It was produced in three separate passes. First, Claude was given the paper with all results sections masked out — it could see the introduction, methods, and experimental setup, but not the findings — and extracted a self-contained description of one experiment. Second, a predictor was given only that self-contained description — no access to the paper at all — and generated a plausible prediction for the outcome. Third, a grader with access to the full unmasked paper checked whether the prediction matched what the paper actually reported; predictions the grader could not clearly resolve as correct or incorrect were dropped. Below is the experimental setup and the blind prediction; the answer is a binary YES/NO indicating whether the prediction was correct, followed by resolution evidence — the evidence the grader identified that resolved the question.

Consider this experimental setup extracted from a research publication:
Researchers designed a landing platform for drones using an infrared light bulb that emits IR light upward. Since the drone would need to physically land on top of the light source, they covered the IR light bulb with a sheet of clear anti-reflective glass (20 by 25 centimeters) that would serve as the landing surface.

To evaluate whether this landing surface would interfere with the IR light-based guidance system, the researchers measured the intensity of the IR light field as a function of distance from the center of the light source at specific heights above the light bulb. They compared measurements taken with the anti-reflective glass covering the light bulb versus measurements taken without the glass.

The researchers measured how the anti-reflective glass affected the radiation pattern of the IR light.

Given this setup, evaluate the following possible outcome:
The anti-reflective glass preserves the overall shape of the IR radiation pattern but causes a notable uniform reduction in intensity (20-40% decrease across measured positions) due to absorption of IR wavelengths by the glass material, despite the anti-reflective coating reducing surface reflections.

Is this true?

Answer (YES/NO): NO